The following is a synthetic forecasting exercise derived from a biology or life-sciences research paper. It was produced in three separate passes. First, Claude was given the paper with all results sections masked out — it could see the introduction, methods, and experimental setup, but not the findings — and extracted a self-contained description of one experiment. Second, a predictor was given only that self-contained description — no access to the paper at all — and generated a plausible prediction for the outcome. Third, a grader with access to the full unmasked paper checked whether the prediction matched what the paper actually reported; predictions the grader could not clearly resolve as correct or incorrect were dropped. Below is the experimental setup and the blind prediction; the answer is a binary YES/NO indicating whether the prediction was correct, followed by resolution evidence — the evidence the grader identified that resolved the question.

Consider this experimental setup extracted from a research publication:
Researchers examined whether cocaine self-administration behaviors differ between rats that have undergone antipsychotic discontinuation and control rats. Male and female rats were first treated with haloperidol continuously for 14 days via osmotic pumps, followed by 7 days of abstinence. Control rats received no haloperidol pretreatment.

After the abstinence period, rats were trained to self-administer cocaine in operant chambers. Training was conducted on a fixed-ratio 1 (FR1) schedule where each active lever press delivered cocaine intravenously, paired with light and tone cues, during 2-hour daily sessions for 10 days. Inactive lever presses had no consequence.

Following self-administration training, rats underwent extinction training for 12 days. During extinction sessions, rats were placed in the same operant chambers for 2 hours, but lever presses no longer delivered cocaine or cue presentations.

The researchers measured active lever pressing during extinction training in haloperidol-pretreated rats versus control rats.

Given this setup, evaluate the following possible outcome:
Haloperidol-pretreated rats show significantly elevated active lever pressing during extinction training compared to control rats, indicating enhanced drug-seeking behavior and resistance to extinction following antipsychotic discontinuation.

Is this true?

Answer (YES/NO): YES